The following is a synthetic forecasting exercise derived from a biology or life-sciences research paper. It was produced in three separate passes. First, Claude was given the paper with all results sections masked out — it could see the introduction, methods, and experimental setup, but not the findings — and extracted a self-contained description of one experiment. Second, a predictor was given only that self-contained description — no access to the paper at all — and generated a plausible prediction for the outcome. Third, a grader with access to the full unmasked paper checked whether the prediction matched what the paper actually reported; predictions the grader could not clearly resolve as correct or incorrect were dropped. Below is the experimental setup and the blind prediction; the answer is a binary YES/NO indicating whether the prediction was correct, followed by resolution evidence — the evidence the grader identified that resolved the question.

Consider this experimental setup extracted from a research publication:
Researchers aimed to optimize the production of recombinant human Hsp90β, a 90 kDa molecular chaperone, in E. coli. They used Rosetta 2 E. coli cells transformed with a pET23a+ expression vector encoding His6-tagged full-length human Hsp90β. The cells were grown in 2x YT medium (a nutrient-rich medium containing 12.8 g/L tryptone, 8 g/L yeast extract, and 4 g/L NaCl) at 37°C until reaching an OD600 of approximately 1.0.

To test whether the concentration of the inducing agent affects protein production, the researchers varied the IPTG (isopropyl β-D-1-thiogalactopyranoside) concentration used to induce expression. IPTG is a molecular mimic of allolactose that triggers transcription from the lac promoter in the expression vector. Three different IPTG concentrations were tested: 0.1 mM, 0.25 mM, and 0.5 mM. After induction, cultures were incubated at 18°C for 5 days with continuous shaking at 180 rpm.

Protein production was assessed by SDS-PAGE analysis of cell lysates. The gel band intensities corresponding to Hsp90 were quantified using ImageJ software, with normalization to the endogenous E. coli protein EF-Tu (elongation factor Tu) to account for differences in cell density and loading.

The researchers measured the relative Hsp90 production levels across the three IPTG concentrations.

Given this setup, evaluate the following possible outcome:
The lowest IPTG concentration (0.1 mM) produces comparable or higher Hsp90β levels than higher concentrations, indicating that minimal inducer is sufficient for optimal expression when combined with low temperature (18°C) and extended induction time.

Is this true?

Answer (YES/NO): YES